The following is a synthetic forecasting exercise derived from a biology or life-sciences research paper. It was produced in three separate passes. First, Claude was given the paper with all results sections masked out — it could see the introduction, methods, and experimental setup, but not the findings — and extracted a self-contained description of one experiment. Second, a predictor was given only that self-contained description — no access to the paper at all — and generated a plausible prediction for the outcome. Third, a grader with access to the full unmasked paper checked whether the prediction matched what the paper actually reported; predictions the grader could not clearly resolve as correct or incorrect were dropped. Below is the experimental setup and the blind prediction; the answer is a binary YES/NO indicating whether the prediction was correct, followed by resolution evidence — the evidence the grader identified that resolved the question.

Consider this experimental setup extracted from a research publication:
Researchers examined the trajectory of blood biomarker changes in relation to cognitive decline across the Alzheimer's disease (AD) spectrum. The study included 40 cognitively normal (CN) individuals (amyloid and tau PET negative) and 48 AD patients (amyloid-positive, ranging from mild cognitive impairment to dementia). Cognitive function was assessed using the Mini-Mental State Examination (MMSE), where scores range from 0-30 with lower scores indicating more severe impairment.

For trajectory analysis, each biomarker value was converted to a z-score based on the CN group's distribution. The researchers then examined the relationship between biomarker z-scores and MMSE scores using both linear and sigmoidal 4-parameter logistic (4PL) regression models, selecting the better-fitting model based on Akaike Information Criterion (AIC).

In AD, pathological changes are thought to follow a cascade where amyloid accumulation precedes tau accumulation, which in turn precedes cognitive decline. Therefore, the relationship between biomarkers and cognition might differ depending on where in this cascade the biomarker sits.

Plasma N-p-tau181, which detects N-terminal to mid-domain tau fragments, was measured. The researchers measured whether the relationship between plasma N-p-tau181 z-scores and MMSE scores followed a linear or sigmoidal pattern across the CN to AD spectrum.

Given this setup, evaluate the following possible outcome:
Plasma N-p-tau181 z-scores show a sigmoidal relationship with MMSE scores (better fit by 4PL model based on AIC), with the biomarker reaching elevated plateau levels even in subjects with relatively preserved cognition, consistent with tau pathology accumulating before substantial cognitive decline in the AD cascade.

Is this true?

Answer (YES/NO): YES